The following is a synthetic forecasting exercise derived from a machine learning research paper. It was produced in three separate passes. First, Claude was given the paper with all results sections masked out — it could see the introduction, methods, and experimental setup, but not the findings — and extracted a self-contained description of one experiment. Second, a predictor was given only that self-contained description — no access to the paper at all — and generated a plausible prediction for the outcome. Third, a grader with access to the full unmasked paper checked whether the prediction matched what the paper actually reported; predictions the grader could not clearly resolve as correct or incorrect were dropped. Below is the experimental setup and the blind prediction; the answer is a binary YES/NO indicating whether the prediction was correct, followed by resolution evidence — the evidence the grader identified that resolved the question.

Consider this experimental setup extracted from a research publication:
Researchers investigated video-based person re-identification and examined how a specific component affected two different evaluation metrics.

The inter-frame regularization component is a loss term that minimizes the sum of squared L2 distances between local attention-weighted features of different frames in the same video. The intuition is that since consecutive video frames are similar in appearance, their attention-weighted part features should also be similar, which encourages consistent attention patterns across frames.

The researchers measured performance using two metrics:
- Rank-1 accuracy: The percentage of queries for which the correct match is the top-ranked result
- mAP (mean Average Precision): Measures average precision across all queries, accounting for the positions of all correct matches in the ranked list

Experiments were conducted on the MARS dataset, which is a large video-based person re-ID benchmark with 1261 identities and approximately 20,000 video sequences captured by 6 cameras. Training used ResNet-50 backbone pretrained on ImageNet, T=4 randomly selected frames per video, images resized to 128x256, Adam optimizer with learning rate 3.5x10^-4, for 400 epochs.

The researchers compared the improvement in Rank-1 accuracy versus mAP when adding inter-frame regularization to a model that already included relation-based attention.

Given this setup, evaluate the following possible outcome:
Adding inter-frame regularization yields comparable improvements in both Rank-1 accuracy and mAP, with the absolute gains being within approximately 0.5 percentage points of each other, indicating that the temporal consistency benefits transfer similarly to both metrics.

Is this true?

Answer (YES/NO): NO